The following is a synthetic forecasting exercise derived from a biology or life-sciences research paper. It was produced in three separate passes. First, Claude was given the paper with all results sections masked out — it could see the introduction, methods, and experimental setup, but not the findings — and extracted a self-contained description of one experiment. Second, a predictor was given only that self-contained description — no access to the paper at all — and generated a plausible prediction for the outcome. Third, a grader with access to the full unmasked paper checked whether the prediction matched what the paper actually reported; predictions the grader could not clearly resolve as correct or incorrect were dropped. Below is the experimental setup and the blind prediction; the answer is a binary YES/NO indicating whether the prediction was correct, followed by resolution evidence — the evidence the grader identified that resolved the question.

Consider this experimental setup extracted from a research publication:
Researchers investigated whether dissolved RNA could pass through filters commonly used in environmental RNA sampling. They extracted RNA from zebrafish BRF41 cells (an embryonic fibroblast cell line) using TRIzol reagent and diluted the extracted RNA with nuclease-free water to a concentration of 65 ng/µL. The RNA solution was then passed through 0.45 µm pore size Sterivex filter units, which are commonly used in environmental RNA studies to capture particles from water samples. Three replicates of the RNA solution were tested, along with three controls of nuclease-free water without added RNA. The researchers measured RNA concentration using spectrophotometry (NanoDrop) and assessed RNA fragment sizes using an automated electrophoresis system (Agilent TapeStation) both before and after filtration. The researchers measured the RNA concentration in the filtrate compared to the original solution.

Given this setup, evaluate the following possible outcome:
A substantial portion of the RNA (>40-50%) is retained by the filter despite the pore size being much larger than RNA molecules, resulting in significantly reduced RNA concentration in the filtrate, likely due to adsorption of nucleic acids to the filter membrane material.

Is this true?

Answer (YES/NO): NO